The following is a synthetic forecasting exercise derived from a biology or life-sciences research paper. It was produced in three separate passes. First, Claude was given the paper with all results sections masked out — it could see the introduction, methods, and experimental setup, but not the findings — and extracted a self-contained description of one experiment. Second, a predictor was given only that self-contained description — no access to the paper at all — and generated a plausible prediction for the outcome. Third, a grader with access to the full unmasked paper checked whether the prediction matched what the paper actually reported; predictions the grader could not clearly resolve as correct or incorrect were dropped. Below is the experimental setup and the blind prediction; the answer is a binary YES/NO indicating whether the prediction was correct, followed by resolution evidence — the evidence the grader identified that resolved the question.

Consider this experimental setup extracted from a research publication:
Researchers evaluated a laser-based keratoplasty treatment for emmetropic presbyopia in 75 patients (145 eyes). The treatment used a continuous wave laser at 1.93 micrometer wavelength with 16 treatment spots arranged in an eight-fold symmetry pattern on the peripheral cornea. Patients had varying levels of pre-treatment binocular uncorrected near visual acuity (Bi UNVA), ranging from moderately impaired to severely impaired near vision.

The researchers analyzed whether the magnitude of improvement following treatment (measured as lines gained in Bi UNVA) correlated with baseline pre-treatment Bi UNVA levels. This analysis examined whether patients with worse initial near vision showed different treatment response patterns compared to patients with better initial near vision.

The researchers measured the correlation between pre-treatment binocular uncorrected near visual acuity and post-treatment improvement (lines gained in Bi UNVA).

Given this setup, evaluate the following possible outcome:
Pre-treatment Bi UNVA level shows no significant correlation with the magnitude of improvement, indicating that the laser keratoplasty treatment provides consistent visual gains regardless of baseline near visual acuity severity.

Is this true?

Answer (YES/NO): NO